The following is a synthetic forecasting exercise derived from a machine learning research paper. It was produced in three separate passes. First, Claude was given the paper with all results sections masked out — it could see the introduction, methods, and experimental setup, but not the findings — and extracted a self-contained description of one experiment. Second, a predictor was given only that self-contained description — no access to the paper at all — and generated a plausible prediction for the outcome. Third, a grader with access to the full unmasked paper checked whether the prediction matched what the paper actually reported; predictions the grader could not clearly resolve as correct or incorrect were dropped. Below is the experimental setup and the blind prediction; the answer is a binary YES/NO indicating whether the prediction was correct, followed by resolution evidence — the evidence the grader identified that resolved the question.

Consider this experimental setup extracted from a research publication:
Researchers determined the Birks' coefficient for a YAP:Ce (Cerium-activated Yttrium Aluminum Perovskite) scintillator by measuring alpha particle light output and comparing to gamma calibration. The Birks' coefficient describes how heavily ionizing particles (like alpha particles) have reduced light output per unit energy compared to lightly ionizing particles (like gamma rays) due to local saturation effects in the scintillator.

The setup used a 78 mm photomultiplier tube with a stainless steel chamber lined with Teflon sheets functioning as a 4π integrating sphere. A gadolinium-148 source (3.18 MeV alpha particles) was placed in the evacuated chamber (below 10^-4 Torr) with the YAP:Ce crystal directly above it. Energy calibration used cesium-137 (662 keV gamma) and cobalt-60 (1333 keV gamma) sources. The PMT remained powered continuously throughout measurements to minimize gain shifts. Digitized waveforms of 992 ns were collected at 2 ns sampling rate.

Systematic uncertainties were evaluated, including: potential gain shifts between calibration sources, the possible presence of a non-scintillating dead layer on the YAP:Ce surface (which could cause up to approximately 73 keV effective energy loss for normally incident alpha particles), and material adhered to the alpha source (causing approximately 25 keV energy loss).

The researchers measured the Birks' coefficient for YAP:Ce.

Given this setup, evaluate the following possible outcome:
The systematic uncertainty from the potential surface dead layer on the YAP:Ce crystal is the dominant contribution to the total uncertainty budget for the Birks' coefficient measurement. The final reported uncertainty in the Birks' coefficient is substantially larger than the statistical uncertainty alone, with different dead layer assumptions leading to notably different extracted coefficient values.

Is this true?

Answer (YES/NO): YES